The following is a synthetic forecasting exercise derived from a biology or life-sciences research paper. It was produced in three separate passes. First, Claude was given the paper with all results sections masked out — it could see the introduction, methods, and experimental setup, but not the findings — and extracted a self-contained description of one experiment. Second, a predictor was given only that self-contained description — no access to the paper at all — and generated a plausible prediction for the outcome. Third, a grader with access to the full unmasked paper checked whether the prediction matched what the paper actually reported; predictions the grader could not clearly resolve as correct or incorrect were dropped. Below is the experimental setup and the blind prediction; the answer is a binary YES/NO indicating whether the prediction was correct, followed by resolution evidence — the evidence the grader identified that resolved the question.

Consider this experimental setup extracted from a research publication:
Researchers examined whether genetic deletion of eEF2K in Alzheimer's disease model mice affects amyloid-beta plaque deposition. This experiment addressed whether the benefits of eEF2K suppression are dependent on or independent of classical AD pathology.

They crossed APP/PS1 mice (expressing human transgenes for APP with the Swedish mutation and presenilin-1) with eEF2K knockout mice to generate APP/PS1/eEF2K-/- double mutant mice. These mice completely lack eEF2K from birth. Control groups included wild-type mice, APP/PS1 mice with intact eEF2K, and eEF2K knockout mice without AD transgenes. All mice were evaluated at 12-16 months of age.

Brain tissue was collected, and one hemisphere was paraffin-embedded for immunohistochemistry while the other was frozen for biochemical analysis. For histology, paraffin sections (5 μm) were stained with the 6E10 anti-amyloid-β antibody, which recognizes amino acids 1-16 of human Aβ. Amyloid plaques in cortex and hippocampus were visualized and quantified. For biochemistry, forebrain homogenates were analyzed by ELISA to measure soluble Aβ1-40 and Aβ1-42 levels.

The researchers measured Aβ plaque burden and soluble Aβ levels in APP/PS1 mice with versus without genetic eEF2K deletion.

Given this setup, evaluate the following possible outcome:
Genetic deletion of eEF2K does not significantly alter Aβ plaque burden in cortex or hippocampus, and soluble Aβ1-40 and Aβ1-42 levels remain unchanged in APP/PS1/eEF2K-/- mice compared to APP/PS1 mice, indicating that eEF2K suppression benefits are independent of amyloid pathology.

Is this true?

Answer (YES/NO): YES